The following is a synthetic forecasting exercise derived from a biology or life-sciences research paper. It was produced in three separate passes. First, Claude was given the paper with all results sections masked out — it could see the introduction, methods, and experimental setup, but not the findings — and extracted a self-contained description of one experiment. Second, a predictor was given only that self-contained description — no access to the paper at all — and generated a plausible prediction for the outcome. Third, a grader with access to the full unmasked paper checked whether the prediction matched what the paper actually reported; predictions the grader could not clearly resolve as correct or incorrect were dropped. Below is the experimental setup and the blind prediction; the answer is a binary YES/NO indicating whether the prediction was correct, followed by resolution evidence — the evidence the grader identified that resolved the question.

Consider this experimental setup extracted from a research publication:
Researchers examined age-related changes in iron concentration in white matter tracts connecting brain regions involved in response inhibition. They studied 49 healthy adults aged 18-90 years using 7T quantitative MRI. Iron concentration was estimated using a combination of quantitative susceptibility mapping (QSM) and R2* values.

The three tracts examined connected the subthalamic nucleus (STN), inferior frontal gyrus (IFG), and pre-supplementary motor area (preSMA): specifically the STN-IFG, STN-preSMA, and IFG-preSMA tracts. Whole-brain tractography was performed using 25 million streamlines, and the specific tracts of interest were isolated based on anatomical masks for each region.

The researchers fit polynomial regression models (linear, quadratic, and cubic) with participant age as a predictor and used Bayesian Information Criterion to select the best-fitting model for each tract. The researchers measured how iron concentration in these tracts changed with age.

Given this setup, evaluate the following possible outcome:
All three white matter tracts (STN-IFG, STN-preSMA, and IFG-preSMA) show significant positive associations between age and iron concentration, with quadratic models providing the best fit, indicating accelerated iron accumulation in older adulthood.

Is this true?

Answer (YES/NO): NO